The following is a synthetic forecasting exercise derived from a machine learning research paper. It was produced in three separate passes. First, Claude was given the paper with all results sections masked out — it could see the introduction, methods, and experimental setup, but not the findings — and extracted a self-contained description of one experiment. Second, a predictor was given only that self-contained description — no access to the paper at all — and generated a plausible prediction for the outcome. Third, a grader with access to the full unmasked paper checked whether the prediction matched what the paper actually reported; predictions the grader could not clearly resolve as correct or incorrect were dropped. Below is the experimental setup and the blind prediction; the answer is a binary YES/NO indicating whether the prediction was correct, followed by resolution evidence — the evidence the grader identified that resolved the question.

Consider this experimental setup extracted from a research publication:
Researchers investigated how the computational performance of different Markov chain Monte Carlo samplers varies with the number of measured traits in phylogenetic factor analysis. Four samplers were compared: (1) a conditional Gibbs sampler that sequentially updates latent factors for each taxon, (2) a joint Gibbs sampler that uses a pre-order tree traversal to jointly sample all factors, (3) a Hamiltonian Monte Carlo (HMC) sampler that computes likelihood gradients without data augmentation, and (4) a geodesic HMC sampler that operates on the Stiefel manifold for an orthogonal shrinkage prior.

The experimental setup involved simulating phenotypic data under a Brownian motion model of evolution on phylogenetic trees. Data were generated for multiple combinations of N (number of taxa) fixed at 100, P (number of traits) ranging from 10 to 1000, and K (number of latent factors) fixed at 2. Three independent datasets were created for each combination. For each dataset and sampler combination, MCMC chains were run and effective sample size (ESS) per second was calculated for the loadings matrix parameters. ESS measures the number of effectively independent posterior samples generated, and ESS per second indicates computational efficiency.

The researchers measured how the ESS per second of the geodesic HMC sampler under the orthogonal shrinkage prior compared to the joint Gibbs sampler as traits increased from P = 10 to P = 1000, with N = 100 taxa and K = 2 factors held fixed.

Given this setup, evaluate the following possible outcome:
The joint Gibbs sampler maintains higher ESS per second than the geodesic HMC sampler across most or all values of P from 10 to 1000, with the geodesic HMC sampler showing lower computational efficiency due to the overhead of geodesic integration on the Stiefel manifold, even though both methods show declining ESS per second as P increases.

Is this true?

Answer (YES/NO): YES